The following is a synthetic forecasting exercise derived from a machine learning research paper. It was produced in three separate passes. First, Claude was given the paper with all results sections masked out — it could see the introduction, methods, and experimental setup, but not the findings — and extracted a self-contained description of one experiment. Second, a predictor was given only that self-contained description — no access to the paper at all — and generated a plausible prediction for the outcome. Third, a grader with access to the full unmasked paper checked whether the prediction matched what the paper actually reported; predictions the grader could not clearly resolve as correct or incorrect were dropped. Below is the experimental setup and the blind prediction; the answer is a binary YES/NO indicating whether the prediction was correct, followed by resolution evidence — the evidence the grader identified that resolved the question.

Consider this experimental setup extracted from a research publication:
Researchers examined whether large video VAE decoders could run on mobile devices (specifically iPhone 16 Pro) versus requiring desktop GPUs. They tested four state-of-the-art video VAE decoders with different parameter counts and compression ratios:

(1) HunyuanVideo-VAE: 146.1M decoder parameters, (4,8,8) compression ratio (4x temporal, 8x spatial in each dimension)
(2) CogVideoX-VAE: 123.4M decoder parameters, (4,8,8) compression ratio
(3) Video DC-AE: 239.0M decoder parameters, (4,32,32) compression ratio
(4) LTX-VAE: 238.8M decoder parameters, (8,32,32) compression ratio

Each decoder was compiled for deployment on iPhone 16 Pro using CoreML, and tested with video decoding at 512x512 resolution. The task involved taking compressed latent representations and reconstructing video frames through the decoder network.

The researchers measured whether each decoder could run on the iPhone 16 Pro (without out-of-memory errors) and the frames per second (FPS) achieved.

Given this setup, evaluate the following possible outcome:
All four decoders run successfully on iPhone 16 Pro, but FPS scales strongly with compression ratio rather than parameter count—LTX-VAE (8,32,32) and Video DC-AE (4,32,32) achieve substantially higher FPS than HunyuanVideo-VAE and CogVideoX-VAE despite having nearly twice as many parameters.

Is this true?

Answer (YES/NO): NO